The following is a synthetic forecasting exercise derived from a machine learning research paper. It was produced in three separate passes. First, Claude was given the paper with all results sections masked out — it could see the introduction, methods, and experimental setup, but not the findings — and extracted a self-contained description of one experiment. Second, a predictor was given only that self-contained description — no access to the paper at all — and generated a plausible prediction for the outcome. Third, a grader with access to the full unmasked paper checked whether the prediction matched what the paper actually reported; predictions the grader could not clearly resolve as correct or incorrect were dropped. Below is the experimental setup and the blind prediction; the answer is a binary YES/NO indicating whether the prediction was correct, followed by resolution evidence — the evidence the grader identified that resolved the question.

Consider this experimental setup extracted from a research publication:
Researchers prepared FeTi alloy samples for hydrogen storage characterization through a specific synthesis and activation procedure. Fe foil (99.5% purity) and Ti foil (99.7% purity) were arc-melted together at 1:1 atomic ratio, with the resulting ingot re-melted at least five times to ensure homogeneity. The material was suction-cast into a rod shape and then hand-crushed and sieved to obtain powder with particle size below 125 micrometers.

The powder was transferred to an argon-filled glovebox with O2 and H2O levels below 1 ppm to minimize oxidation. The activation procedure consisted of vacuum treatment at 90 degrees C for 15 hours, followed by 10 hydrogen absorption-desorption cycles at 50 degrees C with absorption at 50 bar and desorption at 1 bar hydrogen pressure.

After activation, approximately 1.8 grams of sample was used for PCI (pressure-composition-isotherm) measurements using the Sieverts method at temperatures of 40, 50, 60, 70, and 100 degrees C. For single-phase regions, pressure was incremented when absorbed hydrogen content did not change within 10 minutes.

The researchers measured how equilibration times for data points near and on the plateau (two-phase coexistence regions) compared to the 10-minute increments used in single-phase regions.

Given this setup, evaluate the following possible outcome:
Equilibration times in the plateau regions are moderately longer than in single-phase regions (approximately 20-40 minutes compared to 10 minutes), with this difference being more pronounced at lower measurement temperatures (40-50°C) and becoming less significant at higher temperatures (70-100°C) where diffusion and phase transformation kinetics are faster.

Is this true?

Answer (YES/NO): NO